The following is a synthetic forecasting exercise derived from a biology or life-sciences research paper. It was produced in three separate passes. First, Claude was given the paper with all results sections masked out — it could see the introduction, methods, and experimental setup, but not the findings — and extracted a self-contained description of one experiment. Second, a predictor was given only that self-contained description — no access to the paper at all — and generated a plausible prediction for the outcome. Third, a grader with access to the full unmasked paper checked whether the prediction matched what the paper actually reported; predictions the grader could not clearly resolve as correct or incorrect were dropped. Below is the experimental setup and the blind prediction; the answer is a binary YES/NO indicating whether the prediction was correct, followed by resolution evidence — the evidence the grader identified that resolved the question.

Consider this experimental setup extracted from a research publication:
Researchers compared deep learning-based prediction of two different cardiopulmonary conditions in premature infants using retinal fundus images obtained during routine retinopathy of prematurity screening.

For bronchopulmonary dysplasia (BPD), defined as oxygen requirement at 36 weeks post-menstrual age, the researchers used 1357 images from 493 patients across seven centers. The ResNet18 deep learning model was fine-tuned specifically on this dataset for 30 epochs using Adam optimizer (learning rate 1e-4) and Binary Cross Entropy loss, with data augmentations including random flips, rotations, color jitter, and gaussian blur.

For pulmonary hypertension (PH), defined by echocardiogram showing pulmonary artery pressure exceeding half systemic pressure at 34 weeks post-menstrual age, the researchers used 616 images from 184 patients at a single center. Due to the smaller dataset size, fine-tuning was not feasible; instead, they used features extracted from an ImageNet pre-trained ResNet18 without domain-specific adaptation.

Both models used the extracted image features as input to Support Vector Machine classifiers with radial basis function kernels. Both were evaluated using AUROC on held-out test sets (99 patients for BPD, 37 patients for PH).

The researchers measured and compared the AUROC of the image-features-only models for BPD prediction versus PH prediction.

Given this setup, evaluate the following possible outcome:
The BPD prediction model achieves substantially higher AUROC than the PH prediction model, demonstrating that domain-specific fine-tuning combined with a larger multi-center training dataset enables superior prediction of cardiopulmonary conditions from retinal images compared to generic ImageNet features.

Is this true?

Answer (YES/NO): NO